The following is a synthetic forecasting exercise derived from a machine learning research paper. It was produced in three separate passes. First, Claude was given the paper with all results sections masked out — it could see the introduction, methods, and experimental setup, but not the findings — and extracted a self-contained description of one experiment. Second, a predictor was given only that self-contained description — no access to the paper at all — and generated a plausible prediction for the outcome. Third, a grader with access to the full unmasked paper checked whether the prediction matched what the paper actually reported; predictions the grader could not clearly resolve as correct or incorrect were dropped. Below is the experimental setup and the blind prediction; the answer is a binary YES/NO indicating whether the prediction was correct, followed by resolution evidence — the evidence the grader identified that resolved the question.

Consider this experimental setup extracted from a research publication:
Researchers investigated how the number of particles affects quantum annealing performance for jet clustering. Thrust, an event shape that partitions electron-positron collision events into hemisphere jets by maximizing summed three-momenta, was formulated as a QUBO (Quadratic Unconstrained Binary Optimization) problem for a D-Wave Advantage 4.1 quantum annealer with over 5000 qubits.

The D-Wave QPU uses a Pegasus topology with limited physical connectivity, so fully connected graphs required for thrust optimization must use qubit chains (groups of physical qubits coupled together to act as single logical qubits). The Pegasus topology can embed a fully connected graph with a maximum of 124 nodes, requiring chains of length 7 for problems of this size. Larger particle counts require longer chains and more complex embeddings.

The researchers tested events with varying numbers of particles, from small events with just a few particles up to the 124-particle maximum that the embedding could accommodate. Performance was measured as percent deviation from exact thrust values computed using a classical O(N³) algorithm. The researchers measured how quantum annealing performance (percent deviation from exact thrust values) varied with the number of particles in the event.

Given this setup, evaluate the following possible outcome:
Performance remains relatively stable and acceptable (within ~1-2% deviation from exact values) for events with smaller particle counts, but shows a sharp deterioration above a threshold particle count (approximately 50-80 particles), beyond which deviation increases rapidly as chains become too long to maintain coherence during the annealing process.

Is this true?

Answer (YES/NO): NO